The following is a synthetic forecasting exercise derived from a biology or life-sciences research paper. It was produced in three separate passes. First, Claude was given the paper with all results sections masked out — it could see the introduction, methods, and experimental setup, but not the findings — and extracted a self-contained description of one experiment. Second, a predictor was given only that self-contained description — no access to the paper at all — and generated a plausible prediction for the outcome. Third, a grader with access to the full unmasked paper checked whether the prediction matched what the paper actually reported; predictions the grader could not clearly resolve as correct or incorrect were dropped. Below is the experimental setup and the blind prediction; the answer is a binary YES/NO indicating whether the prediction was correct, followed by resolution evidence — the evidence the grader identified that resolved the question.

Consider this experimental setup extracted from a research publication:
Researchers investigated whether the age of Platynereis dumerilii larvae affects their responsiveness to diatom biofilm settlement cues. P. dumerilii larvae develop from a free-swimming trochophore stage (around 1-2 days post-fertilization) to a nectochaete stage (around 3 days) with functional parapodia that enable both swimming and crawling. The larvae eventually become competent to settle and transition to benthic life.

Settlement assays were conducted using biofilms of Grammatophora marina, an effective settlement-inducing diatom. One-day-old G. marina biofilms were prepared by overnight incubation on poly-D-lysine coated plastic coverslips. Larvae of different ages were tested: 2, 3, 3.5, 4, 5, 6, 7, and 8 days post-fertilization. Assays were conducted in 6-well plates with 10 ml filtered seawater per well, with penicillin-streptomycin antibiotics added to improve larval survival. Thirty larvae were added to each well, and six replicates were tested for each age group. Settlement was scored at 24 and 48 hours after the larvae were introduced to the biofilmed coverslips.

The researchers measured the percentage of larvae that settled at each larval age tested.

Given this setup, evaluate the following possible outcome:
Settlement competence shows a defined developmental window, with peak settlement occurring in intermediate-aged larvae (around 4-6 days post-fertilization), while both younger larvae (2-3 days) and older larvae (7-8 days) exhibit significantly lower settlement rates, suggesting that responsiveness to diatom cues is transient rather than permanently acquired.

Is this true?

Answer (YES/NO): NO